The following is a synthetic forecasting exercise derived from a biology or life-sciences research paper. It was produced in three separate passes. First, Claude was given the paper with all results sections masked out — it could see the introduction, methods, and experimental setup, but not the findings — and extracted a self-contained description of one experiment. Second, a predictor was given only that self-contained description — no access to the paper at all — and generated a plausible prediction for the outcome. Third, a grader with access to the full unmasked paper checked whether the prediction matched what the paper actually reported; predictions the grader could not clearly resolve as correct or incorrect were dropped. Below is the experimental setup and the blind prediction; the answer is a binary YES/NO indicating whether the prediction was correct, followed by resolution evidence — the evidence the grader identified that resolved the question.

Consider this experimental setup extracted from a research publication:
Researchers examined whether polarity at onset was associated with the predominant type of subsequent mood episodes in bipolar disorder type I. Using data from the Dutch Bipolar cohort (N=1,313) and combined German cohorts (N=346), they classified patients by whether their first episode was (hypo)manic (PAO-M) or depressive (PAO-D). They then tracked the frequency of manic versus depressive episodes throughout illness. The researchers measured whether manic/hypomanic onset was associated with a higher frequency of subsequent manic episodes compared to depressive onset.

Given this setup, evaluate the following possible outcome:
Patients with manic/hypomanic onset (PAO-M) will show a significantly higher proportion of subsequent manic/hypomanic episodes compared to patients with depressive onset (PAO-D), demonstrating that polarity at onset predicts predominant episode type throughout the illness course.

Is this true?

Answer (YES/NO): NO